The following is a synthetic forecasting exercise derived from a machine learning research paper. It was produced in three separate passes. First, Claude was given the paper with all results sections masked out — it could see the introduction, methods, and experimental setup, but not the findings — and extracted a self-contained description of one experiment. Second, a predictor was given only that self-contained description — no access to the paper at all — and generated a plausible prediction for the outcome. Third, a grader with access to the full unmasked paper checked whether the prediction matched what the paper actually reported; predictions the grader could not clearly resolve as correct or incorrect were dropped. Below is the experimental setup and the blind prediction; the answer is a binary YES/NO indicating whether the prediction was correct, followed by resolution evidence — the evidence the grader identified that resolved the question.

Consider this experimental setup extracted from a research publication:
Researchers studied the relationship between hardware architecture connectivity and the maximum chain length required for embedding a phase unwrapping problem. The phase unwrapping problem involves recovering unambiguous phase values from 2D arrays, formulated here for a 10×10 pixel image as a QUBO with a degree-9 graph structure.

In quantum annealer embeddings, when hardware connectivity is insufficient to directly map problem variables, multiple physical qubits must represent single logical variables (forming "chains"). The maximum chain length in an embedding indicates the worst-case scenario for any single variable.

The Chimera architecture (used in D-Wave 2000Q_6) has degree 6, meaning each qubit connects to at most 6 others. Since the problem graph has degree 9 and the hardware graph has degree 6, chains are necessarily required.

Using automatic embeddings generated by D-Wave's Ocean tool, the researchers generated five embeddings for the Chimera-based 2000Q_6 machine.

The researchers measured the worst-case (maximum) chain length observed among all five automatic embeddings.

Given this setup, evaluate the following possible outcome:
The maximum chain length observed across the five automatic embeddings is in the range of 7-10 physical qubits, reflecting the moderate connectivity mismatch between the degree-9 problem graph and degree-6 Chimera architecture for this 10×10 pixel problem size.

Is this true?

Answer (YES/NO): NO